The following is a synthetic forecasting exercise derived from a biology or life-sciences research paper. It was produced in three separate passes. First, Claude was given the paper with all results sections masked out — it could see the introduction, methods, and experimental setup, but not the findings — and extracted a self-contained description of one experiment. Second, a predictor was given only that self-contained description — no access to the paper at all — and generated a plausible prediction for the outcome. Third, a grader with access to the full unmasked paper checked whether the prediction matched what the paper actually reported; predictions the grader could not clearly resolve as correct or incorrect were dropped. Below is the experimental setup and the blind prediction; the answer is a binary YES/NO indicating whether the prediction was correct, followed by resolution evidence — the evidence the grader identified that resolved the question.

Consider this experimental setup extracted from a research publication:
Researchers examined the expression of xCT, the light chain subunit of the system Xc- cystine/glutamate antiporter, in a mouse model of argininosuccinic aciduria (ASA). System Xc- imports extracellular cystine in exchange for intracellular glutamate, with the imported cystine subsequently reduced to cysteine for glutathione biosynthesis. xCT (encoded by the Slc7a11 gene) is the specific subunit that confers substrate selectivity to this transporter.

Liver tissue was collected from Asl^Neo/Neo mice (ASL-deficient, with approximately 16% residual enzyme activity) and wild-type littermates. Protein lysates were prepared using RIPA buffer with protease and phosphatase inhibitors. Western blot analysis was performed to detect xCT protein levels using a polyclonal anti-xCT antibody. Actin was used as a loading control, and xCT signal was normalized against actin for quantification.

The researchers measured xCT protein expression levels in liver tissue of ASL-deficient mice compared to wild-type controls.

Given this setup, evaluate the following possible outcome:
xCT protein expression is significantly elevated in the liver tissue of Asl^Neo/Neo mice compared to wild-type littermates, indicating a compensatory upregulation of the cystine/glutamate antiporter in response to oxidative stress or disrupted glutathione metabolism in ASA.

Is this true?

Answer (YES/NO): YES